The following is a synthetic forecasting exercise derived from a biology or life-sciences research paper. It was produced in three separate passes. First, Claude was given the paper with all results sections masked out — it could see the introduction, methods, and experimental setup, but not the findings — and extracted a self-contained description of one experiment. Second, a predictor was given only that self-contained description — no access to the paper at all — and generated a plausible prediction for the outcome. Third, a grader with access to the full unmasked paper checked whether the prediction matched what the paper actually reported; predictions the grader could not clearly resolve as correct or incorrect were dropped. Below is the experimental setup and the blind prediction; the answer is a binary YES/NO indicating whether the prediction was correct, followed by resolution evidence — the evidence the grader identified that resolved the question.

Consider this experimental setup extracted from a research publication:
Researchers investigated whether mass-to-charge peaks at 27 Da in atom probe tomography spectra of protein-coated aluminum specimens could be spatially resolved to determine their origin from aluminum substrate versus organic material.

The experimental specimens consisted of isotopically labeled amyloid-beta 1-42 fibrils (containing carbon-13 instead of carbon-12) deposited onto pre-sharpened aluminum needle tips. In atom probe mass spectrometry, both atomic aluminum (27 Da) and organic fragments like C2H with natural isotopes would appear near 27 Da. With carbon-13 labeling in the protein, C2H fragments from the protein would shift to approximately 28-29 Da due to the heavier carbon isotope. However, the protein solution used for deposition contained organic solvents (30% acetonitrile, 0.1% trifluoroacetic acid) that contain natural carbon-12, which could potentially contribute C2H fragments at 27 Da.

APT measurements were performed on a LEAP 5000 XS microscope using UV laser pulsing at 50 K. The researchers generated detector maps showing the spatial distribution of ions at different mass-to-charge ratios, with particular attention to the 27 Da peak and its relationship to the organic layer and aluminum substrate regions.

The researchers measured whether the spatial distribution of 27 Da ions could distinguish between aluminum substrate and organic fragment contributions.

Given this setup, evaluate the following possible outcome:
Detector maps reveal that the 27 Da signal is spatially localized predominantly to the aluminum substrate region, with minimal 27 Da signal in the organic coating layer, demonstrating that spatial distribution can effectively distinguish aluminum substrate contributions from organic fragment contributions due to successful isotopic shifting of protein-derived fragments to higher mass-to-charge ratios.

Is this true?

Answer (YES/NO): YES